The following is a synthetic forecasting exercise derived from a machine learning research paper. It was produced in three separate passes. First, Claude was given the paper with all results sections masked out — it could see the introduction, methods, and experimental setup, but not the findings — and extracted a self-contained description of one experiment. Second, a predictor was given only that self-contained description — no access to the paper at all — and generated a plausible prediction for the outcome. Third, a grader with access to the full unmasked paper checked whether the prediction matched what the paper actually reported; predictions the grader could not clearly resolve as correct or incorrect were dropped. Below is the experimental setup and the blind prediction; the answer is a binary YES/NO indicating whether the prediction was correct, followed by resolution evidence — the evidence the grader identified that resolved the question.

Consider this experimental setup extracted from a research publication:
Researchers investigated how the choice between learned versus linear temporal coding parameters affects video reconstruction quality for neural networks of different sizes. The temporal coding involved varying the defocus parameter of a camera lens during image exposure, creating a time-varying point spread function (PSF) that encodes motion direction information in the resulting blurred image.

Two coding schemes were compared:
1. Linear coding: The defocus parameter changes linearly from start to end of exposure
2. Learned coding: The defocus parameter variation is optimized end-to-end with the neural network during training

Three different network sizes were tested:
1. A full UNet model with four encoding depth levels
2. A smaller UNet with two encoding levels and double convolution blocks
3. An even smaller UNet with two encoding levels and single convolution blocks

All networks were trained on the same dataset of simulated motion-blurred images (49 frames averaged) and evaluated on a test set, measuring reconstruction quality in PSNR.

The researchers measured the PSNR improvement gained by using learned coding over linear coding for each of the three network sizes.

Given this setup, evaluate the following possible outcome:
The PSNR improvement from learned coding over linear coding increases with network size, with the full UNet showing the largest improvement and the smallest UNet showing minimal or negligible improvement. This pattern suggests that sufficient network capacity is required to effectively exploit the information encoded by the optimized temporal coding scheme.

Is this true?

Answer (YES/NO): NO